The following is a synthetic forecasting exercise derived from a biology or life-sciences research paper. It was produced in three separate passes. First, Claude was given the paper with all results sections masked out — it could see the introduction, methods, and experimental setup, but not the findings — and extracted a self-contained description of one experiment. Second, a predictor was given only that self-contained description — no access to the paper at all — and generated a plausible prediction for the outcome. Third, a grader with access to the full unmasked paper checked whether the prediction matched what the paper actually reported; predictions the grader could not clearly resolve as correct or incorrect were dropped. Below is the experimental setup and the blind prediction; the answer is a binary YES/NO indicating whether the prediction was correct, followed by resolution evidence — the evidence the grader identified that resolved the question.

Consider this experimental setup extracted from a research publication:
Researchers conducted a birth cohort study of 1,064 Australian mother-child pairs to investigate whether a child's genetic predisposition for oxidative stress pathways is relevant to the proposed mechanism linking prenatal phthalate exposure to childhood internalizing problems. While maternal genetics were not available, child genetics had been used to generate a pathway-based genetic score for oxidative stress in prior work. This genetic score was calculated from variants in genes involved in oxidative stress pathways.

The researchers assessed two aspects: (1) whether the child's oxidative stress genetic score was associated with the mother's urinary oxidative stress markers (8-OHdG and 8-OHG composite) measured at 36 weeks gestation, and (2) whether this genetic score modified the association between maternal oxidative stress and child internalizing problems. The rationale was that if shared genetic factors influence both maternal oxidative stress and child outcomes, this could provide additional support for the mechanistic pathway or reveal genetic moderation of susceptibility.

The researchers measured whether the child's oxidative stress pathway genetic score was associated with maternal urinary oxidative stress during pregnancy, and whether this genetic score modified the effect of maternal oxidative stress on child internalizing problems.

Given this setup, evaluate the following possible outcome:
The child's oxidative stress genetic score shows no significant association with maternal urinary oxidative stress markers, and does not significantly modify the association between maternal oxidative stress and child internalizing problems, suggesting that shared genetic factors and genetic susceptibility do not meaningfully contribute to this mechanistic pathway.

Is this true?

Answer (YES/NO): YES